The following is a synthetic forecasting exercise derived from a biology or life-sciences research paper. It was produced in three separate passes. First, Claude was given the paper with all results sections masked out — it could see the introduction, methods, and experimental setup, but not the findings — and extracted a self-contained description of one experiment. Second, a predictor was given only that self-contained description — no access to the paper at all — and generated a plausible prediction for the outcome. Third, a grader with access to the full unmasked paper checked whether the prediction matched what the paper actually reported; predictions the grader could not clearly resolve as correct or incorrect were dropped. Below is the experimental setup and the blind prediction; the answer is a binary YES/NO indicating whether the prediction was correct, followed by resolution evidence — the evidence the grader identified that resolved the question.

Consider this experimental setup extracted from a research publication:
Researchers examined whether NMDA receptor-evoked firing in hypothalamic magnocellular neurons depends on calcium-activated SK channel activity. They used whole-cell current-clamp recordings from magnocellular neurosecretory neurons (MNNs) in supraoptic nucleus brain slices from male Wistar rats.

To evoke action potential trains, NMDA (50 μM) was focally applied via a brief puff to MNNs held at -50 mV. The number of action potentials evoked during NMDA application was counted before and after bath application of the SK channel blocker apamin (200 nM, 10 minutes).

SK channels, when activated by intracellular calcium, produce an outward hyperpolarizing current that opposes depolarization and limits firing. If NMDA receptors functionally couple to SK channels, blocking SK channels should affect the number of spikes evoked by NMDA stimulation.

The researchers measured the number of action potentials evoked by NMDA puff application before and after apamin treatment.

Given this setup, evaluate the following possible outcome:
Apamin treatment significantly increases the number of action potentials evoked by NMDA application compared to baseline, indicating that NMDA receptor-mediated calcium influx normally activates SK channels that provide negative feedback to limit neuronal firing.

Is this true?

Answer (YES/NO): YES